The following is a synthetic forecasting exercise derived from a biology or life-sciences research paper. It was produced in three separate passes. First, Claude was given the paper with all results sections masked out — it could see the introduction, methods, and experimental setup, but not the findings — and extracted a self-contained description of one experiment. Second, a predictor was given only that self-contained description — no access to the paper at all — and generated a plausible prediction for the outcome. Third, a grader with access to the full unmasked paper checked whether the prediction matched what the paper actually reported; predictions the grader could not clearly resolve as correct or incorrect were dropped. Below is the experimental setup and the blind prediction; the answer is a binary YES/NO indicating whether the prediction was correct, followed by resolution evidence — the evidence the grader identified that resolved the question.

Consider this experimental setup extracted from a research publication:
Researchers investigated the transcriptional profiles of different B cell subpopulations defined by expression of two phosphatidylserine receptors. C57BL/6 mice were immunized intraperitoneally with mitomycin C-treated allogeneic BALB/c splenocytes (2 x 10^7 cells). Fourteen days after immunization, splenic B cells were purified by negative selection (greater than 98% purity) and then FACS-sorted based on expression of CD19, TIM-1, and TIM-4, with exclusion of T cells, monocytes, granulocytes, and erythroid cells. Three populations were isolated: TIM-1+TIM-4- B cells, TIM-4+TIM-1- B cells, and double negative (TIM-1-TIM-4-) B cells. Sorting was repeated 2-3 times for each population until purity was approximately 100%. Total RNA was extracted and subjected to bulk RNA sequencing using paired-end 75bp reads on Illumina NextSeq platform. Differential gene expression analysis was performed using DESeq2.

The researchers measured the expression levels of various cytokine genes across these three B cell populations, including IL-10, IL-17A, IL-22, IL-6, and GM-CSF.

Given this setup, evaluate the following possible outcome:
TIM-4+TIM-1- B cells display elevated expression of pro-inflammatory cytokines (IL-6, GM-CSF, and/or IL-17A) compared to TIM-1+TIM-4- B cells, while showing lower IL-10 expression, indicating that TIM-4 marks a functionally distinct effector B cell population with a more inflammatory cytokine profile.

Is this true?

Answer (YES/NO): YES